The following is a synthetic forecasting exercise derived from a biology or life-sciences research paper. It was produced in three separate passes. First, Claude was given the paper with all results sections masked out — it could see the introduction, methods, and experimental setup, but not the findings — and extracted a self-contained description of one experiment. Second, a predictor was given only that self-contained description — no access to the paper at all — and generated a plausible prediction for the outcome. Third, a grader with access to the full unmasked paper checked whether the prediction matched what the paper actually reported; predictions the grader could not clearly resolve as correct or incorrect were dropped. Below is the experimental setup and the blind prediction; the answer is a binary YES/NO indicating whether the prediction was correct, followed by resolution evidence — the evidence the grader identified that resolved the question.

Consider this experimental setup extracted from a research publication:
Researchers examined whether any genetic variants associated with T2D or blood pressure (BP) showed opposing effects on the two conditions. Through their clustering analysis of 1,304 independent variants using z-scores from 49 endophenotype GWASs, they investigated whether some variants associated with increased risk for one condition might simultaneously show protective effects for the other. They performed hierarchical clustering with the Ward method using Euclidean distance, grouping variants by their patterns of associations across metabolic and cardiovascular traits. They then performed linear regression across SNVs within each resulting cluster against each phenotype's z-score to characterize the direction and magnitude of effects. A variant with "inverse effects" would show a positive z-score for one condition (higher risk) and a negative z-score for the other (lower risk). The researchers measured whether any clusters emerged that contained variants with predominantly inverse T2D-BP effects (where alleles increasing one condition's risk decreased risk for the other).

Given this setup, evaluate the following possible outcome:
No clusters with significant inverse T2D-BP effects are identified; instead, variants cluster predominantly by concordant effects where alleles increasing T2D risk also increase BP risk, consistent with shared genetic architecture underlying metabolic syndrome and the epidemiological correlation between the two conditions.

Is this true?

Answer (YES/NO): NO